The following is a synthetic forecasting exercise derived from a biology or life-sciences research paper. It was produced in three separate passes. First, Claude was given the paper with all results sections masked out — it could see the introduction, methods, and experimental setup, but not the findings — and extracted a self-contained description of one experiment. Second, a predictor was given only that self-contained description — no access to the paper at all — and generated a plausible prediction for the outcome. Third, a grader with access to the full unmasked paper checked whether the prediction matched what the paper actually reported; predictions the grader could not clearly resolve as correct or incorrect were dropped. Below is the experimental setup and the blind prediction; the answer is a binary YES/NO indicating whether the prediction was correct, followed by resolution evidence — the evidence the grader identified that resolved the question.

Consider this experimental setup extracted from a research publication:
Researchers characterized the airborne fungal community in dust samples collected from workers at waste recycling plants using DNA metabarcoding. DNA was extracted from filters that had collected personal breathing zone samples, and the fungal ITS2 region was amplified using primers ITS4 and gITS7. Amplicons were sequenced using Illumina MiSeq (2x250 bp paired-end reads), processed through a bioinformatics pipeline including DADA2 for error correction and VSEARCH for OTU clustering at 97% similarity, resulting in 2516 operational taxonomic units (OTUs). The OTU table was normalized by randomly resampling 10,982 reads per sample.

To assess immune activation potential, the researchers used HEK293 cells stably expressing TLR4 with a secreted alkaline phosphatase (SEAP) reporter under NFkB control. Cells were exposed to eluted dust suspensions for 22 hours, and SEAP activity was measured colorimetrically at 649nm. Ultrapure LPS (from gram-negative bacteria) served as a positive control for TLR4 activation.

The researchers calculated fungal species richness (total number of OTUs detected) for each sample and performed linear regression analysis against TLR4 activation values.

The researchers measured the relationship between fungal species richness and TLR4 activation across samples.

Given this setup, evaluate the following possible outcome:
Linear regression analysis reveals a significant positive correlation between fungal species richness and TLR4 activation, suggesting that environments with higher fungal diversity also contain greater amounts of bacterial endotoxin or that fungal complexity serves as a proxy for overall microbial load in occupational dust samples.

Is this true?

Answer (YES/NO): NO